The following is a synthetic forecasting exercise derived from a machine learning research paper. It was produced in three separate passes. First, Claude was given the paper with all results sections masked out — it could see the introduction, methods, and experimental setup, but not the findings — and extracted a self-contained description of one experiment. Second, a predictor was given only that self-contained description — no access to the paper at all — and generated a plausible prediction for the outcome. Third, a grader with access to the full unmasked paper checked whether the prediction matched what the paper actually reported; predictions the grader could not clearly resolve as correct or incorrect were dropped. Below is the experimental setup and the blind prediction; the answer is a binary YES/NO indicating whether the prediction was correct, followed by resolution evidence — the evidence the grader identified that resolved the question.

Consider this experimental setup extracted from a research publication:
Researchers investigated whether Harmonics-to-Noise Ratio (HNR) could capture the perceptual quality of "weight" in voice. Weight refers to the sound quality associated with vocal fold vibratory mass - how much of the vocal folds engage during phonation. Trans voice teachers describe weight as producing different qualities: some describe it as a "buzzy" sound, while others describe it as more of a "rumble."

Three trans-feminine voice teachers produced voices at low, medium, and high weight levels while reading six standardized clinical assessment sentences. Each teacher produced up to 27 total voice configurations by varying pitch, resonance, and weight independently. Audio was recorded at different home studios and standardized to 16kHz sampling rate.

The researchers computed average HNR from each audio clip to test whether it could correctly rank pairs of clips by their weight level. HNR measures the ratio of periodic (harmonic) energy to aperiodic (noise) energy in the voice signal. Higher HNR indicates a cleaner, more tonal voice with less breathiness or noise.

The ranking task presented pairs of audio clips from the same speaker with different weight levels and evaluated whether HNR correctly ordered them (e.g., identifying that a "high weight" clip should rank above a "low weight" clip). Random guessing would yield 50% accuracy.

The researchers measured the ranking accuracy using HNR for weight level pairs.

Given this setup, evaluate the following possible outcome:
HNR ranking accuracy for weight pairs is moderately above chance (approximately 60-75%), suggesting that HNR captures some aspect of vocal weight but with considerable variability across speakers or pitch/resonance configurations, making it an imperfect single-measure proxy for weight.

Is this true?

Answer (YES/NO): YES